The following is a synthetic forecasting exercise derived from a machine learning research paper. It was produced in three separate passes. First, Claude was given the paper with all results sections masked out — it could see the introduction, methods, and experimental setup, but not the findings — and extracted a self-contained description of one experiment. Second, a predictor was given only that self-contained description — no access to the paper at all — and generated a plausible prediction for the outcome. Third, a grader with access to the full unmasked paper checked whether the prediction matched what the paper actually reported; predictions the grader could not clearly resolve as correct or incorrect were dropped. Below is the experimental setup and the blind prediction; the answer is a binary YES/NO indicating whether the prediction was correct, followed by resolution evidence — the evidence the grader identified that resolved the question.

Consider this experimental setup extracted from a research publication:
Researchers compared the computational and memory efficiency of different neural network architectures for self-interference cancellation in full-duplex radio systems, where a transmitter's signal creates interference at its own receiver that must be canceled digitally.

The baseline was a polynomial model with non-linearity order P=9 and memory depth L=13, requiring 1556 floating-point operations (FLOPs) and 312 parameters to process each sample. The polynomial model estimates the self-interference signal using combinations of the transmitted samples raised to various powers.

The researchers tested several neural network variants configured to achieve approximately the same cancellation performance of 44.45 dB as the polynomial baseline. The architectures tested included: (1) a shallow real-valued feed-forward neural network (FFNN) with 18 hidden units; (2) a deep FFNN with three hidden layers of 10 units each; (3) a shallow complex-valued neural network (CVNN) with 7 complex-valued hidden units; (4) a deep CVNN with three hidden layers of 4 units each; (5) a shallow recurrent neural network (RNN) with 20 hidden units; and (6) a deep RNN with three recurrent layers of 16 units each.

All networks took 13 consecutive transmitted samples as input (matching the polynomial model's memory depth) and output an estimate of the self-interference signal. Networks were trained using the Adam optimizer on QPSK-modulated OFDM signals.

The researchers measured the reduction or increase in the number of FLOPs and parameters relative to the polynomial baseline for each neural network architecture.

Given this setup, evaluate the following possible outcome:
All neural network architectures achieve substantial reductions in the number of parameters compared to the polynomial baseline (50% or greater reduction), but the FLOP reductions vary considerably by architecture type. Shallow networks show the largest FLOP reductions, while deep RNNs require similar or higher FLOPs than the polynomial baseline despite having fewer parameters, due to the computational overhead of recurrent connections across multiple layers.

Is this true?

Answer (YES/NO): NO